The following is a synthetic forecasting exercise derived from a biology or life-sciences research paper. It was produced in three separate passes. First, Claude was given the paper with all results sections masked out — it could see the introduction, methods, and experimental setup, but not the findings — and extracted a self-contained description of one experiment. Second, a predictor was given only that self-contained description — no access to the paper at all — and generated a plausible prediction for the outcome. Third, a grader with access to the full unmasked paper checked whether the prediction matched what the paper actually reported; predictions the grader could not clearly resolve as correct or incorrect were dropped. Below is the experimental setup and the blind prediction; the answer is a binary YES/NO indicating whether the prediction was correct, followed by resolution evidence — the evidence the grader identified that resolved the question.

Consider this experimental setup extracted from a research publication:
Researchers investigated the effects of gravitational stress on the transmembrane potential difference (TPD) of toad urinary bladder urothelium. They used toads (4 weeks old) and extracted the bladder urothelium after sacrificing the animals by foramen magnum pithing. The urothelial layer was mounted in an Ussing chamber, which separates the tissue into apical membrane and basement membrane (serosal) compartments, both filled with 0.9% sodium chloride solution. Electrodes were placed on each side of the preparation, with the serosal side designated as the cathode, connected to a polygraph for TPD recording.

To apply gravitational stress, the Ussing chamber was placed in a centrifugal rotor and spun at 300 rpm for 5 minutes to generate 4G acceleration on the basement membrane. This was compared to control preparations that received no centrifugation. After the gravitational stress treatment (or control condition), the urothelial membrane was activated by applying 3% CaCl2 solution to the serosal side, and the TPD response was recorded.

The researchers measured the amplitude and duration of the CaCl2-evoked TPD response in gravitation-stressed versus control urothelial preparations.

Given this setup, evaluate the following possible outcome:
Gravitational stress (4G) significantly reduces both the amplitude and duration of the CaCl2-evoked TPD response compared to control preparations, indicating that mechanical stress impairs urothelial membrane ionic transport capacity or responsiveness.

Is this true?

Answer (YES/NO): NO